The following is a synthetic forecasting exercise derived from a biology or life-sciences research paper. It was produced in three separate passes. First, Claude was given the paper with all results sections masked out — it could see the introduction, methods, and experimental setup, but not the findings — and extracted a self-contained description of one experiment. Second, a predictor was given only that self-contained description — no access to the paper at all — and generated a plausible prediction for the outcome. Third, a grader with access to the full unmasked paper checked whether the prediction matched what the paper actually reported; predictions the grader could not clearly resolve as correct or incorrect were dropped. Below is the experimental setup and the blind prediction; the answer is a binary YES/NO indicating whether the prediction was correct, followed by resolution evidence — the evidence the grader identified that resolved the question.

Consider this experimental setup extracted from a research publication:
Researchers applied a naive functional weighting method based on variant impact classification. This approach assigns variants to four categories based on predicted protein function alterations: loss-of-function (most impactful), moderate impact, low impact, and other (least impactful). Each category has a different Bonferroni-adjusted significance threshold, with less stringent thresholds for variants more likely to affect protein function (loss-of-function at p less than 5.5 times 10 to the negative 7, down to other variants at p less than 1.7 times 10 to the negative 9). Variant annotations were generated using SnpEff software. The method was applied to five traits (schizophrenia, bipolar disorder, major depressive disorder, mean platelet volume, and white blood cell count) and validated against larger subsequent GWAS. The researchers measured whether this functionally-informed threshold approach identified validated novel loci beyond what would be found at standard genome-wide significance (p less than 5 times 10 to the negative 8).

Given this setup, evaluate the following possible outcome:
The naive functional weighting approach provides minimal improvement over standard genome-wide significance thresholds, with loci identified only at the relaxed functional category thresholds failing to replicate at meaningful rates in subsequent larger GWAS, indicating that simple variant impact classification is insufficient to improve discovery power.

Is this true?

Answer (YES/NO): NO